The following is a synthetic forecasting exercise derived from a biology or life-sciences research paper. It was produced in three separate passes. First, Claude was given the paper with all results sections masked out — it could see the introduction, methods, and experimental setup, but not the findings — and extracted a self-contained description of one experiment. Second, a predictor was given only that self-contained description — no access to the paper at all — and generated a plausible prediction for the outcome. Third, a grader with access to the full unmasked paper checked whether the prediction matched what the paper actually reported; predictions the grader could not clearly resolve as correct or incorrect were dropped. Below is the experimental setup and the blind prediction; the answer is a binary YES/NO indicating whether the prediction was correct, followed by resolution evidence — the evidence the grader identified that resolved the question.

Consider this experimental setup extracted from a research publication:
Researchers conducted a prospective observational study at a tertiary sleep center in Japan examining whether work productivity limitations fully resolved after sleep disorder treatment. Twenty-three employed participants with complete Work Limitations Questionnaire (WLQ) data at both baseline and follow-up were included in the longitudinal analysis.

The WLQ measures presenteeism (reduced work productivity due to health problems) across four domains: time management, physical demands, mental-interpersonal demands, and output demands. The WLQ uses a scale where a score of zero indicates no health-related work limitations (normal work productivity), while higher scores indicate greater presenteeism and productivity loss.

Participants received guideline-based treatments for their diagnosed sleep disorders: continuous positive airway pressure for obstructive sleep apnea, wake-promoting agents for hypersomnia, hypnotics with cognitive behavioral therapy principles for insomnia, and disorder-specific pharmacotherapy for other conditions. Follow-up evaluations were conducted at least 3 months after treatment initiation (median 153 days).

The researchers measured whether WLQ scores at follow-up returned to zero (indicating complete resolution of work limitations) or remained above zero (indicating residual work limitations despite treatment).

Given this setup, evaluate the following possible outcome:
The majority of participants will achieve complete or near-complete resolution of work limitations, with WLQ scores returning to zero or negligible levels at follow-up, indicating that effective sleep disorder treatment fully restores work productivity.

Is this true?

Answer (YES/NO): NO